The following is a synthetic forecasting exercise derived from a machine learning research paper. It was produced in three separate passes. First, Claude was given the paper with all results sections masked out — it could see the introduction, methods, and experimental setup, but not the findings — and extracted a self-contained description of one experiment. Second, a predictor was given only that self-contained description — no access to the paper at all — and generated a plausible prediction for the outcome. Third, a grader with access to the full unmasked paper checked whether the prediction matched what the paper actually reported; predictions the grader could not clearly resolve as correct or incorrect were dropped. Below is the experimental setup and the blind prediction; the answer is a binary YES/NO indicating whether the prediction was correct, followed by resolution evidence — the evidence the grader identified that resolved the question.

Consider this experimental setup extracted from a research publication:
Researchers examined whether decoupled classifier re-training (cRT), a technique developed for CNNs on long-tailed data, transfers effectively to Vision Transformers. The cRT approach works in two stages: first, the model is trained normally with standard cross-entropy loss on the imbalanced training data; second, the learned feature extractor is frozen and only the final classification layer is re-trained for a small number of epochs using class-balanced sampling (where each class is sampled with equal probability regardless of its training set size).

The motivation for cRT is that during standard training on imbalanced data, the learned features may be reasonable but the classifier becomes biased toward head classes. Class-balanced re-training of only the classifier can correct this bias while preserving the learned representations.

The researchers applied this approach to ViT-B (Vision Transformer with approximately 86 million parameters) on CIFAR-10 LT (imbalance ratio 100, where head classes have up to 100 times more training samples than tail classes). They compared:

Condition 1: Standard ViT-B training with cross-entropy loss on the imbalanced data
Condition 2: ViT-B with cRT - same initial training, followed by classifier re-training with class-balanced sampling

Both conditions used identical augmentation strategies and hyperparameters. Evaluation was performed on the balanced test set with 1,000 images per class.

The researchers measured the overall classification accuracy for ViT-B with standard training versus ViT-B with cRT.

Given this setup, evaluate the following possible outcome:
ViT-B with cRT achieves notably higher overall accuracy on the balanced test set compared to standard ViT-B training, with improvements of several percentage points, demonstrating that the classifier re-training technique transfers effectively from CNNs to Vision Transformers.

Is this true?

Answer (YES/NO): YES